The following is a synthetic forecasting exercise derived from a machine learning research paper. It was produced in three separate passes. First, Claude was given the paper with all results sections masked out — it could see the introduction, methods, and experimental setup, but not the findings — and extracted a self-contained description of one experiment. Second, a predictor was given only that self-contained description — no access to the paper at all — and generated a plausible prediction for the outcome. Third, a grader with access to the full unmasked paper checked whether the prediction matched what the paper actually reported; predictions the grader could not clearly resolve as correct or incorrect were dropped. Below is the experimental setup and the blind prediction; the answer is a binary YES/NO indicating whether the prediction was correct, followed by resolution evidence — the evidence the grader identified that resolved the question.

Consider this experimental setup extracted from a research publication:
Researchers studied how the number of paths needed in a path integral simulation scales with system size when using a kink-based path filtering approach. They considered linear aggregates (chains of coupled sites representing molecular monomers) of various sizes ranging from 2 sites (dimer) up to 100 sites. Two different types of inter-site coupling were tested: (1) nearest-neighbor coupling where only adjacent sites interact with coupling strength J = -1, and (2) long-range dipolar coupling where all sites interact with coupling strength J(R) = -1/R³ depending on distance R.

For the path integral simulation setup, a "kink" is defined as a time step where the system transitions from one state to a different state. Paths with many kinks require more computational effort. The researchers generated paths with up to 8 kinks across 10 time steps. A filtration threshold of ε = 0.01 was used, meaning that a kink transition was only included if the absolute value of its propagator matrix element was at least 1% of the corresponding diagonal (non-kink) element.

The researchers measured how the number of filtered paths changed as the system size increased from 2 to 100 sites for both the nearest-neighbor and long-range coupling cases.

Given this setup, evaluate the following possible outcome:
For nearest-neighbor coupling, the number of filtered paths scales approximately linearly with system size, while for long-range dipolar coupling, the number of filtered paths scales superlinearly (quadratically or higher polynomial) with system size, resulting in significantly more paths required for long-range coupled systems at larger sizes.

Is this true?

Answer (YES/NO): NO